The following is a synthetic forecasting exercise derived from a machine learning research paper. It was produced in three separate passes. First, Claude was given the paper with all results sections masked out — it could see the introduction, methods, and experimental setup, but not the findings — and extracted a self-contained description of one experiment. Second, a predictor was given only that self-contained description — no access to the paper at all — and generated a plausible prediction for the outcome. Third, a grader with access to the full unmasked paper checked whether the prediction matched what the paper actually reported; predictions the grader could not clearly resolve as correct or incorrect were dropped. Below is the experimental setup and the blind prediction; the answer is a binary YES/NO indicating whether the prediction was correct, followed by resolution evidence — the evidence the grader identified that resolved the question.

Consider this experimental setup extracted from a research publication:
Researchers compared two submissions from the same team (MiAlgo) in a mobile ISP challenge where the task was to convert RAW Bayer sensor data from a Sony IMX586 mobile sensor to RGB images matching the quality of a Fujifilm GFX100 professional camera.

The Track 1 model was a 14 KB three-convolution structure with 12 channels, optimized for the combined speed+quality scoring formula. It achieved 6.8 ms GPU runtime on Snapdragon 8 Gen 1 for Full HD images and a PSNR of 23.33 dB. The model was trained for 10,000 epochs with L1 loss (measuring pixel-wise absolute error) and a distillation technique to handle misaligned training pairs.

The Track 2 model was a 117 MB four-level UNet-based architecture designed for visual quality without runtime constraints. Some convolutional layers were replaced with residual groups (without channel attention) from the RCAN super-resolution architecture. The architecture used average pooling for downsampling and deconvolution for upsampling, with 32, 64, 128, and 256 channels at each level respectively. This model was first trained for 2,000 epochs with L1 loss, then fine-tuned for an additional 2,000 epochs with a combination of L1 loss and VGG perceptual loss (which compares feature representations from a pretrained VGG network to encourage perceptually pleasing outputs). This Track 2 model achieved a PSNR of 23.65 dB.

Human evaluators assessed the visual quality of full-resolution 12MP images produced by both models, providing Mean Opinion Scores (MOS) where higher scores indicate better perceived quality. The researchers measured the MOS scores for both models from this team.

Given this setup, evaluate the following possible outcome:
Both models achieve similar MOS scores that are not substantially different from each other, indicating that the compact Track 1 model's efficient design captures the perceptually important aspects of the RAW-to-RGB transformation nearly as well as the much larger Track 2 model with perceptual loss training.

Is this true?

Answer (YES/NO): NO